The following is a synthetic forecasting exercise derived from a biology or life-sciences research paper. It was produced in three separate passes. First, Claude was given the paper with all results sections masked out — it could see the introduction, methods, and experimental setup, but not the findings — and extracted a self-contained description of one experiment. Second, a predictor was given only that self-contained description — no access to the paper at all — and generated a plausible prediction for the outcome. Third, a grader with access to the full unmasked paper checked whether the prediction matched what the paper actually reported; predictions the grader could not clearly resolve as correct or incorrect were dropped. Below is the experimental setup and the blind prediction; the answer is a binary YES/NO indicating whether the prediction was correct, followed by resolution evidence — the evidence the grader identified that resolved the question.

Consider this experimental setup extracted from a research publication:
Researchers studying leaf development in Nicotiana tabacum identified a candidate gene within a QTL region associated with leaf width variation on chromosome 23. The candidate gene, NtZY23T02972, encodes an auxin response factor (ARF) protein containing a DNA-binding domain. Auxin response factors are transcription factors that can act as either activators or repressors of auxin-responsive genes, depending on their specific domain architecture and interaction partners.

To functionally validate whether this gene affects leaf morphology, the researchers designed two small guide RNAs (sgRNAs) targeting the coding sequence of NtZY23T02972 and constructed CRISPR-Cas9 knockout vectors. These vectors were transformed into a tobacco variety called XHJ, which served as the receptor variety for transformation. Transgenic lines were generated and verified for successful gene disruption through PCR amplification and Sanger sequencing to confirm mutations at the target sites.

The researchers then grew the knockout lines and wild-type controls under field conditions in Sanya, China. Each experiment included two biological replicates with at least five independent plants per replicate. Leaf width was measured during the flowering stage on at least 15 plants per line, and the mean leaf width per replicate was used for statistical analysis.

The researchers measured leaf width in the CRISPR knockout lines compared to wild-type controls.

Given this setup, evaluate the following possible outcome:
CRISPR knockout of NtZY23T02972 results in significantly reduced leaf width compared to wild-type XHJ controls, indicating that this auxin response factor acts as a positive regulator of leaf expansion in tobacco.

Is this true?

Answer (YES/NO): NO